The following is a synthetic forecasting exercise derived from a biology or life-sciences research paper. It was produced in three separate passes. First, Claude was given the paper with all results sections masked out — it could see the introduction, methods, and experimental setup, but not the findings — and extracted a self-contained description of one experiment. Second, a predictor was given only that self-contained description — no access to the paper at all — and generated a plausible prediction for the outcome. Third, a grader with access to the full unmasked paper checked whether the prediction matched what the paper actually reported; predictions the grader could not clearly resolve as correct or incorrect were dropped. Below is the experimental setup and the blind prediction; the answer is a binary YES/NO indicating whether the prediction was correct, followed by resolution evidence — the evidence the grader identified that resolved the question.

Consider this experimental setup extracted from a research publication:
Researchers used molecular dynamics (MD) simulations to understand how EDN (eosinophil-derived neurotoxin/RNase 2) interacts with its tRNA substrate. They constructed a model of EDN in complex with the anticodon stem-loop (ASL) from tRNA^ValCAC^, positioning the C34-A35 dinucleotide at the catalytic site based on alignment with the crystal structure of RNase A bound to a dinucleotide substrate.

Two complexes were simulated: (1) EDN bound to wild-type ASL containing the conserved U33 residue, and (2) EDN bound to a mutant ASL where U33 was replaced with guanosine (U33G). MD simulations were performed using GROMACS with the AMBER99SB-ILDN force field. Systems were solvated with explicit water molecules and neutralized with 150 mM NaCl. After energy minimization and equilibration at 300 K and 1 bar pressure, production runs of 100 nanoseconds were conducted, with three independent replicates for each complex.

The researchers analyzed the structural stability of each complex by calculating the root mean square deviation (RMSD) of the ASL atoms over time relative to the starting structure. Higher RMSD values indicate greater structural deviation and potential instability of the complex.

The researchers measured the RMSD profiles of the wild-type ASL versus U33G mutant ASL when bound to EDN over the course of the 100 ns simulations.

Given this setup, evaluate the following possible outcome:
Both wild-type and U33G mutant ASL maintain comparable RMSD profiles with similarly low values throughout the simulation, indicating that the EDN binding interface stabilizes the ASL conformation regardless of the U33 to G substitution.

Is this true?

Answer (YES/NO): YES